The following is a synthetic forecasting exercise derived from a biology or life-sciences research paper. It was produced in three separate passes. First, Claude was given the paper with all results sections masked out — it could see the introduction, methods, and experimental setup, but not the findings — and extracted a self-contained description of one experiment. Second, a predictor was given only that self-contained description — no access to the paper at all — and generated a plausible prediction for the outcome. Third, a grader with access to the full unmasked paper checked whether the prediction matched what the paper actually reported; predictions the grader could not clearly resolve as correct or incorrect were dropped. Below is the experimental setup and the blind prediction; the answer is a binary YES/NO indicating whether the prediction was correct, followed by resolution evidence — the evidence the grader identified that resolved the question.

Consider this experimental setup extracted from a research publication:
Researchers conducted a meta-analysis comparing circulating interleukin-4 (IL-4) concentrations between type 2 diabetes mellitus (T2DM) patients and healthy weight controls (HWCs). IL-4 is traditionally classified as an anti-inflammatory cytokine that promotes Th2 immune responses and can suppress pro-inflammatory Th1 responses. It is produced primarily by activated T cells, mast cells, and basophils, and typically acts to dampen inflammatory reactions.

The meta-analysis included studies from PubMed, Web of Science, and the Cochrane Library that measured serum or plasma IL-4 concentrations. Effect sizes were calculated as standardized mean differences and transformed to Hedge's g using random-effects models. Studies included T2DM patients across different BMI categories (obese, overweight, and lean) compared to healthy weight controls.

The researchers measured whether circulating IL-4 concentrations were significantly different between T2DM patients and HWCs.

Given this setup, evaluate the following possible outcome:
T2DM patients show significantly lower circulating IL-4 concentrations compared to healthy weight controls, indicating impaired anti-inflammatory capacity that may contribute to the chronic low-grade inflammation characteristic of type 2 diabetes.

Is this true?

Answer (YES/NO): NO